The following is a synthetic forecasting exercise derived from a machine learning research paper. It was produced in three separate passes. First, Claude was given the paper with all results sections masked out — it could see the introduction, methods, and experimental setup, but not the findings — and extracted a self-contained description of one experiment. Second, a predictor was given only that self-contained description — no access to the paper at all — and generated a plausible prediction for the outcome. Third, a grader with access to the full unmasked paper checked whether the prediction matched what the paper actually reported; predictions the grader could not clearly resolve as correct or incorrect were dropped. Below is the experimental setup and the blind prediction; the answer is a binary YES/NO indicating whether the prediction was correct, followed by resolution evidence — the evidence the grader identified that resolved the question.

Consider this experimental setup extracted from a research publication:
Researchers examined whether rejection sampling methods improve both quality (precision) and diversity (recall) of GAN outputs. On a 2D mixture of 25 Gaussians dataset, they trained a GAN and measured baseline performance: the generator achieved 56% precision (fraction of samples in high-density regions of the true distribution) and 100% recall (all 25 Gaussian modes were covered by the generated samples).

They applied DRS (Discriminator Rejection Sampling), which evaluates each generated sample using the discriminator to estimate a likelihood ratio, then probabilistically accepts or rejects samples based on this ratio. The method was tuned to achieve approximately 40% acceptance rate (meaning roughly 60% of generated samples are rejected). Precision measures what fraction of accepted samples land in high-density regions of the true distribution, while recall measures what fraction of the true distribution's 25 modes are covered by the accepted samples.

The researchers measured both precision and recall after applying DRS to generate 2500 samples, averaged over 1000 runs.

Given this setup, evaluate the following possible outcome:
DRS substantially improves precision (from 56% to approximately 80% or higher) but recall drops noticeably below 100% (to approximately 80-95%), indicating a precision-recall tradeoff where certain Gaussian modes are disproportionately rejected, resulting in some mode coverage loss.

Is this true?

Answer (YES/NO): NO